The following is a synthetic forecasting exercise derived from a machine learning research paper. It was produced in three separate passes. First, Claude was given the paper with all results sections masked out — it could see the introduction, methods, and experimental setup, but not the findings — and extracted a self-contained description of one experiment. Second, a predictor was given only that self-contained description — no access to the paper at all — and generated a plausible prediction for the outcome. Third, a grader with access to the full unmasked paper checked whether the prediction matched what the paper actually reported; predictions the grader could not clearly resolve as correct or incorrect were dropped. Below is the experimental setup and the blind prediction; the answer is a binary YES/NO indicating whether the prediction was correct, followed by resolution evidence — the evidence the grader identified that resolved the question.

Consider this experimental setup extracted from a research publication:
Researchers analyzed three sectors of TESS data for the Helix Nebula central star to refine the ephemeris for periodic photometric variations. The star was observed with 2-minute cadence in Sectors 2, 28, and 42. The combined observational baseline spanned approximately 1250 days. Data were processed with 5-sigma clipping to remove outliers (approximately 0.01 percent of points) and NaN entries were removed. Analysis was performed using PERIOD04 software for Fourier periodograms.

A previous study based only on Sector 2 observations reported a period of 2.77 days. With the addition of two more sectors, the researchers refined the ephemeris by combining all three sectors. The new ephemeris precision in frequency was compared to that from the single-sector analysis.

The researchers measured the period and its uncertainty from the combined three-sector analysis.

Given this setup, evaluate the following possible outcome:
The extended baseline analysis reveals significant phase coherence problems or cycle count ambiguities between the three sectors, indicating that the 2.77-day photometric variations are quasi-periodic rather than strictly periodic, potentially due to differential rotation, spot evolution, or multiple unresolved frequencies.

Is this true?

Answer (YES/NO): NO